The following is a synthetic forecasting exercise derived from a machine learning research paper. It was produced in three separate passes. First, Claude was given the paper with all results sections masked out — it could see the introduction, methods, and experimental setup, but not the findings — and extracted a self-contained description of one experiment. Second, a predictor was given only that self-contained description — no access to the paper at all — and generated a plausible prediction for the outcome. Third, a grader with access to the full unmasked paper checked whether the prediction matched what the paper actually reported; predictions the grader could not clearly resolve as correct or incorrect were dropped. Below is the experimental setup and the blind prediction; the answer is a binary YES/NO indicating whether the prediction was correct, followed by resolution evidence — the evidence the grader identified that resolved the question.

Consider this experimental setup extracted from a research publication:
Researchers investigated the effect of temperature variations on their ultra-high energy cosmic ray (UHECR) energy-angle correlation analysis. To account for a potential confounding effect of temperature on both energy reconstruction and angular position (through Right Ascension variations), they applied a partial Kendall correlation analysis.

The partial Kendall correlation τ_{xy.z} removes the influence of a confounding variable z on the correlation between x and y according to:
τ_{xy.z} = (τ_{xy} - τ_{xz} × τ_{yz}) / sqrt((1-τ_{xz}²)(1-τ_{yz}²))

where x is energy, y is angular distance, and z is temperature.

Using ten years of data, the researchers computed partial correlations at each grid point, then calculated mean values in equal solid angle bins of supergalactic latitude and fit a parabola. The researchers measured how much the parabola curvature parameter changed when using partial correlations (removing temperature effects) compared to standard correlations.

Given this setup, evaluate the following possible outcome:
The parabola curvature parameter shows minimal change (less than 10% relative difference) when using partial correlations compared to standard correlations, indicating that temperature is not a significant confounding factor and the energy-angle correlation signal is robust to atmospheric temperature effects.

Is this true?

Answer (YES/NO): YES